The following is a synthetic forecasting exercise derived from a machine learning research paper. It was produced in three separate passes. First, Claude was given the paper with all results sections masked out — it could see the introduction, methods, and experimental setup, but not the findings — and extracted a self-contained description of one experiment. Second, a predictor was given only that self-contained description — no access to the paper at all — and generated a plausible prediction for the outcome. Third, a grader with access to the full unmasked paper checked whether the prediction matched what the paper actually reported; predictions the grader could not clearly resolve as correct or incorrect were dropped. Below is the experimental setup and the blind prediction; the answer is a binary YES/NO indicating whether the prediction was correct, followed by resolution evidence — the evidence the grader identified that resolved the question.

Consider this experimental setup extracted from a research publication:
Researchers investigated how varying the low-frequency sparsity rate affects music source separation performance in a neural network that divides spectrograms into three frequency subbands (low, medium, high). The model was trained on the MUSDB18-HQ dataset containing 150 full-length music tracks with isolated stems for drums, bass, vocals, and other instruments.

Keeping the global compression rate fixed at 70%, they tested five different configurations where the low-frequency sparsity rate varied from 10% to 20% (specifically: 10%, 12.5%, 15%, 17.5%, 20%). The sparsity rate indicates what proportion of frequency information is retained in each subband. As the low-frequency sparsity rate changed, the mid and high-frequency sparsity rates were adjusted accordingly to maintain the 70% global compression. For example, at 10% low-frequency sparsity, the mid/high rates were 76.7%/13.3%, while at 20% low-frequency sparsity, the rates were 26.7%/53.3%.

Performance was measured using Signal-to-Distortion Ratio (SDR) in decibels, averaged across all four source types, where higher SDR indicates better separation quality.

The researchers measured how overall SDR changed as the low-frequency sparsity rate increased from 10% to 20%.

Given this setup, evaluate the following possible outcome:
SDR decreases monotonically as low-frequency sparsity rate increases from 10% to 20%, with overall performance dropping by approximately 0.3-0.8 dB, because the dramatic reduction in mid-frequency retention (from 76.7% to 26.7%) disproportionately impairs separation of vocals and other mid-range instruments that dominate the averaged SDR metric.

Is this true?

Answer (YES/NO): NO